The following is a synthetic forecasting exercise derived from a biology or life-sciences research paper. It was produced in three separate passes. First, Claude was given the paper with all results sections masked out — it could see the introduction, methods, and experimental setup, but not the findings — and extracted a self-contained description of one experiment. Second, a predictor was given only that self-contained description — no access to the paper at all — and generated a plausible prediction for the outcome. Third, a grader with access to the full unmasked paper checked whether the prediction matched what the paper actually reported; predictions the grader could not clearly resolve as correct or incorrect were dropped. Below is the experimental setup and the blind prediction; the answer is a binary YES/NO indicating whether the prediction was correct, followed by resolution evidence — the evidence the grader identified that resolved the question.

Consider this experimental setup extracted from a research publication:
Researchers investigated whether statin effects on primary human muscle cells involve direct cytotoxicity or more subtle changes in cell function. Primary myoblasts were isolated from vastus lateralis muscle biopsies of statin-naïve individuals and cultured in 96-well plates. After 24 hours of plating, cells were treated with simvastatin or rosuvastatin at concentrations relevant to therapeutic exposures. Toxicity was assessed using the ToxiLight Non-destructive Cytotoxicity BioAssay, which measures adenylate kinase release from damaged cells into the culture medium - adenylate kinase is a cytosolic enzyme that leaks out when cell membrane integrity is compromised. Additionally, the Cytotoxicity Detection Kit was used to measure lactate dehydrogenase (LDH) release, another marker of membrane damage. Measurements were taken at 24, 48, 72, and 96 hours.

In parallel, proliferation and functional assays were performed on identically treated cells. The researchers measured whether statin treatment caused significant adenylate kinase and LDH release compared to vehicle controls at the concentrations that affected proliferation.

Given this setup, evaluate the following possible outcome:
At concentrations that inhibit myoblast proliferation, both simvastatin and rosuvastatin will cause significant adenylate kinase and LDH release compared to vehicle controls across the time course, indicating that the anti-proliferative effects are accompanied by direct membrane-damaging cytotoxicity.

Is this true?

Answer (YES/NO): NO